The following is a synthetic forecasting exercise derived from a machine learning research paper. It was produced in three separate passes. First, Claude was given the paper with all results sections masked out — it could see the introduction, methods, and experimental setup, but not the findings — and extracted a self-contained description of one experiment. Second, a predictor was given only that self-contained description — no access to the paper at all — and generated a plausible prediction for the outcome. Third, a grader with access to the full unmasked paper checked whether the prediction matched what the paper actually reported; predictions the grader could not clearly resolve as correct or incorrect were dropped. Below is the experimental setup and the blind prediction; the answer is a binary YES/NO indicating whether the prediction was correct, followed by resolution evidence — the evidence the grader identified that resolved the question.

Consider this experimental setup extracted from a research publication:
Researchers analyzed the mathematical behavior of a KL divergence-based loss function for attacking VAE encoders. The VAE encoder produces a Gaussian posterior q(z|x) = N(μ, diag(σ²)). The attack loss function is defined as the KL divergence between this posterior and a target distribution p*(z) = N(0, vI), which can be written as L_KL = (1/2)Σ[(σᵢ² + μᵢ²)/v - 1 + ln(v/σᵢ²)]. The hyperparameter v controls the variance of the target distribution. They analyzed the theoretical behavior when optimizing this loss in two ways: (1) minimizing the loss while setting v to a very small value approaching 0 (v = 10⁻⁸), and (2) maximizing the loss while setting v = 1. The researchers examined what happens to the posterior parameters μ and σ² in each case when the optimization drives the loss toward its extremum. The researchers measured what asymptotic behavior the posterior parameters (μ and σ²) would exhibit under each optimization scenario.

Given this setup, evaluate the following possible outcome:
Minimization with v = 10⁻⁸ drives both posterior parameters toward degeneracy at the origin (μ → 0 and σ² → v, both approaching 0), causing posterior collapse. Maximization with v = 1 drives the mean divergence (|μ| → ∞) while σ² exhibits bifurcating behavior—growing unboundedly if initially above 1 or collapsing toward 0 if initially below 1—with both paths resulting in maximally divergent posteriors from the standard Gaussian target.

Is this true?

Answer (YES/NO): NO